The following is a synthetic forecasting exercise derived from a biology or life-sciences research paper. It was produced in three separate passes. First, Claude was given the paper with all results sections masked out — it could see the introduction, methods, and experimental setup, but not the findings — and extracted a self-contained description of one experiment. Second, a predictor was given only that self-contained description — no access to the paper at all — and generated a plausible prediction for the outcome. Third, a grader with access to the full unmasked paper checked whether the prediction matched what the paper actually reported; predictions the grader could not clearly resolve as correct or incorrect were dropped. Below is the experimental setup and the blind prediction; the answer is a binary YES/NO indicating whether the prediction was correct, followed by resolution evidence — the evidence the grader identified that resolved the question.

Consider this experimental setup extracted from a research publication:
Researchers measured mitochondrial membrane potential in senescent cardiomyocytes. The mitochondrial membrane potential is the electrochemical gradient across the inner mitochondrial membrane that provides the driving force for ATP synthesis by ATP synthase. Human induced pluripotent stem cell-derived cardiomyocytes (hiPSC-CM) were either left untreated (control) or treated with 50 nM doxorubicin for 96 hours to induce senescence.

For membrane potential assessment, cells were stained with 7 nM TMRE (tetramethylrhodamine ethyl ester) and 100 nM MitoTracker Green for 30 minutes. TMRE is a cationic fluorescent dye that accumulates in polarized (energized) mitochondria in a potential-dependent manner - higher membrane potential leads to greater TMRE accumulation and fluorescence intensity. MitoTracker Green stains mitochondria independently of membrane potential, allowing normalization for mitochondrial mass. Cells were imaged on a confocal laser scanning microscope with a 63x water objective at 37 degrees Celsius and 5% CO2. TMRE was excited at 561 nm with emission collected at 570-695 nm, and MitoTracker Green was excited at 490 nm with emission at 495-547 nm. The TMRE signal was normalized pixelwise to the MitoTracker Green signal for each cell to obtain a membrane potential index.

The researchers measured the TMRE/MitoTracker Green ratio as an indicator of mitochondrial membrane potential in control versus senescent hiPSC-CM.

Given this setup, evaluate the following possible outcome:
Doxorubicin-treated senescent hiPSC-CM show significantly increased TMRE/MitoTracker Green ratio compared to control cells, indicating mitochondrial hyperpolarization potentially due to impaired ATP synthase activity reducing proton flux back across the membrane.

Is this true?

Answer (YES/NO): NO